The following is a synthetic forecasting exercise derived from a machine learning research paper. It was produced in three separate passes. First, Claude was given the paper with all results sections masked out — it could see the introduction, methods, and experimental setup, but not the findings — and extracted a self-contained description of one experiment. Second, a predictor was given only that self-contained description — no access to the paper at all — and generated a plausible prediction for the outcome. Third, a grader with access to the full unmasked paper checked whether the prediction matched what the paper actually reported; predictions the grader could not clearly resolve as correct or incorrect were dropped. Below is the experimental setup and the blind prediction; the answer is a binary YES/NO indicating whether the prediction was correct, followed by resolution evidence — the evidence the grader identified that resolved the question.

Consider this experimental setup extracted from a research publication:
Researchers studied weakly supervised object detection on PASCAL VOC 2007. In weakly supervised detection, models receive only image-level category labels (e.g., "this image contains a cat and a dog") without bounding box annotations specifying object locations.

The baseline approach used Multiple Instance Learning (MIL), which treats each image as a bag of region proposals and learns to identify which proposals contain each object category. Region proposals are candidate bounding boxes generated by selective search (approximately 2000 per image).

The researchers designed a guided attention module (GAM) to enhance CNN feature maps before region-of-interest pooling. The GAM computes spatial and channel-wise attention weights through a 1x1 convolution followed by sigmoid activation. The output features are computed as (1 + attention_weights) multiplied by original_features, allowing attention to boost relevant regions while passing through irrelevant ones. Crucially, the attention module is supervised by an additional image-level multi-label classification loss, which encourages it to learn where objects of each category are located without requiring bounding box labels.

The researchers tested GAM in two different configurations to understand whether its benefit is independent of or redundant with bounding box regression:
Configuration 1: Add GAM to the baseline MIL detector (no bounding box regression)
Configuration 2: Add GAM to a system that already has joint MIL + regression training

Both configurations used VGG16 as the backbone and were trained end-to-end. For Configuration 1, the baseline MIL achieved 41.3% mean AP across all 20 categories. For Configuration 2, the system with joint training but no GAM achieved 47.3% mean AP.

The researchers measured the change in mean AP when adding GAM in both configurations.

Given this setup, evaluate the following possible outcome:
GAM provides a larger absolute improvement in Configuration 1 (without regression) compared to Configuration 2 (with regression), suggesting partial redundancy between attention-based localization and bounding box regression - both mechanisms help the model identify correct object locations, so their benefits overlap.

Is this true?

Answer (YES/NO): YES